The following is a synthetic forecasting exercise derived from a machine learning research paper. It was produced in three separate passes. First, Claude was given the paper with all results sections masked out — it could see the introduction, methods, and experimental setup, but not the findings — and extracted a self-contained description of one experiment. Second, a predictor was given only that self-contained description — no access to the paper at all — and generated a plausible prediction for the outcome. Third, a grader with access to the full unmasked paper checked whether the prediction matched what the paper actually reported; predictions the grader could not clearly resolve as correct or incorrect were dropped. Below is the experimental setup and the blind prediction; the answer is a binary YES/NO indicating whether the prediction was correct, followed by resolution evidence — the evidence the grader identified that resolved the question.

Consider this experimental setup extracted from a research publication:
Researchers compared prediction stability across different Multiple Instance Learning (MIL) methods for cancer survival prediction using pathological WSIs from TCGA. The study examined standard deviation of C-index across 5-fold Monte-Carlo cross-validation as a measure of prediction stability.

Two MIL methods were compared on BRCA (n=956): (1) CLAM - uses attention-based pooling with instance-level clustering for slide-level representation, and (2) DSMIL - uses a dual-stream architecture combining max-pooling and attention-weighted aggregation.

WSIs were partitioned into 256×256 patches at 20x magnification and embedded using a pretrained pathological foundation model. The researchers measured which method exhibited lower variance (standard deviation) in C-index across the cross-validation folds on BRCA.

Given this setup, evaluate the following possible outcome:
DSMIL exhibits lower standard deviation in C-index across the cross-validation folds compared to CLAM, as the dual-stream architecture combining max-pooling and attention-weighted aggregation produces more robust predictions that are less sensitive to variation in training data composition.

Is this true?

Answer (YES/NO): YES